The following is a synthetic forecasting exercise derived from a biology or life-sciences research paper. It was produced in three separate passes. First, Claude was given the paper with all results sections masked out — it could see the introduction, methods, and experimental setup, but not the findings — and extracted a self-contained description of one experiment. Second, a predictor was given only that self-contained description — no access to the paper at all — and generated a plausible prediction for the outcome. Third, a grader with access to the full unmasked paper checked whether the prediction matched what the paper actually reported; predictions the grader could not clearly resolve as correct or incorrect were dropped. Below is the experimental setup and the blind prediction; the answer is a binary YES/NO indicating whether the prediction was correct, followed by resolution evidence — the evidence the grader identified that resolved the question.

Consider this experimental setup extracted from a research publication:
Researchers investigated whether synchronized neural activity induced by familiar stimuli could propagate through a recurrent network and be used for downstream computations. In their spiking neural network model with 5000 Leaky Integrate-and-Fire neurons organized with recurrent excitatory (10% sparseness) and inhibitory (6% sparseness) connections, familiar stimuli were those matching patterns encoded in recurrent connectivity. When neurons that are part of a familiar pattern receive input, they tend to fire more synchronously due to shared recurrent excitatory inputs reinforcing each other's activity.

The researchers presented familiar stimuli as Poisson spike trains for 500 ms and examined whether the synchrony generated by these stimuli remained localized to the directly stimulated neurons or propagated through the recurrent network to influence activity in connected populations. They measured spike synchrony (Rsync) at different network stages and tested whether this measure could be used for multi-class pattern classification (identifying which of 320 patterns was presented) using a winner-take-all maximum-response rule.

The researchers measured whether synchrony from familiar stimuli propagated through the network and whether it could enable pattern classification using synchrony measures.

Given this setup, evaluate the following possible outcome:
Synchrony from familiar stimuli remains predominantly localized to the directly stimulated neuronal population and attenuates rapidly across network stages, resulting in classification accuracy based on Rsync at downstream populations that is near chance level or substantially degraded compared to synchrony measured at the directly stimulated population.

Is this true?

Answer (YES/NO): YES